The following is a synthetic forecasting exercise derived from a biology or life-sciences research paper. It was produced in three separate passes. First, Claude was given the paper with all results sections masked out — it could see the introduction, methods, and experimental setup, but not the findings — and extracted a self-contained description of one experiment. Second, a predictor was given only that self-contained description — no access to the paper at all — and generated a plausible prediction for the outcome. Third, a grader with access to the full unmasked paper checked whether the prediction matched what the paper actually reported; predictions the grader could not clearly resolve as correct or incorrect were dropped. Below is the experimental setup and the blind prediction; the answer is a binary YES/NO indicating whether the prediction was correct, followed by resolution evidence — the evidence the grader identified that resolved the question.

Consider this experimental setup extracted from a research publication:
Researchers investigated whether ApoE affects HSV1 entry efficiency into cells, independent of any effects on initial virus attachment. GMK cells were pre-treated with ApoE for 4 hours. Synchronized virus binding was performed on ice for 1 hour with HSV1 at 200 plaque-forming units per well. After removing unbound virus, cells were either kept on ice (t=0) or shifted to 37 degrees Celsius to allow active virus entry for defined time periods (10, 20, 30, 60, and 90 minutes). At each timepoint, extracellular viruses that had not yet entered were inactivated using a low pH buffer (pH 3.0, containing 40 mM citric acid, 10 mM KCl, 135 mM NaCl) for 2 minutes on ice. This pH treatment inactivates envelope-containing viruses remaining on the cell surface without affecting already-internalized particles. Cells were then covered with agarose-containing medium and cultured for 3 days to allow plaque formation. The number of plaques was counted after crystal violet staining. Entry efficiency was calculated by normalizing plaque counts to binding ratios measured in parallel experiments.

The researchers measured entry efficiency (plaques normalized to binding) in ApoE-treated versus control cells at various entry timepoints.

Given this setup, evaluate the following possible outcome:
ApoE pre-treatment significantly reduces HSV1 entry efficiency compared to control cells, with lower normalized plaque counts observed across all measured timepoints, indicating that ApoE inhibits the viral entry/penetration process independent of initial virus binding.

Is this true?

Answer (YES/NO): NO